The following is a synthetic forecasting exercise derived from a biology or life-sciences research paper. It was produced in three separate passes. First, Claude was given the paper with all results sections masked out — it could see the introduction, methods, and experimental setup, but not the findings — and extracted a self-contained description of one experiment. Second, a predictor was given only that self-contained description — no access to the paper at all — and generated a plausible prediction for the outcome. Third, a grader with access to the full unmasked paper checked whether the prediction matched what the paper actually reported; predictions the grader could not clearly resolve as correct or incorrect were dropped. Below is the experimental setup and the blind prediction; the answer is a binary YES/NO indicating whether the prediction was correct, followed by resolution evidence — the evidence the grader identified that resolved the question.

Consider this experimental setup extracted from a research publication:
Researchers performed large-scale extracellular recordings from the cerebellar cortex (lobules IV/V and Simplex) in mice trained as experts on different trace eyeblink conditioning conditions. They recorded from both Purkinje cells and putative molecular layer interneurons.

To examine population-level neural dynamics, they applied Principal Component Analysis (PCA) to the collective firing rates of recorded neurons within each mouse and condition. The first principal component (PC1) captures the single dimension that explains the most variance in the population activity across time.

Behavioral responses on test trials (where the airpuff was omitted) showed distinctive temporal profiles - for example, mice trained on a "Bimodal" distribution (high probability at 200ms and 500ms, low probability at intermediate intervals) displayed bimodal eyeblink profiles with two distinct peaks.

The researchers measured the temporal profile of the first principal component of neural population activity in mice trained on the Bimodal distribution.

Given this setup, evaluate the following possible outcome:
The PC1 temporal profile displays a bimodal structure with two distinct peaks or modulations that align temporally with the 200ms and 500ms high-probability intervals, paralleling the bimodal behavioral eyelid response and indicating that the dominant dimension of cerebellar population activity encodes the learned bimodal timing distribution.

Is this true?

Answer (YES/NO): YES